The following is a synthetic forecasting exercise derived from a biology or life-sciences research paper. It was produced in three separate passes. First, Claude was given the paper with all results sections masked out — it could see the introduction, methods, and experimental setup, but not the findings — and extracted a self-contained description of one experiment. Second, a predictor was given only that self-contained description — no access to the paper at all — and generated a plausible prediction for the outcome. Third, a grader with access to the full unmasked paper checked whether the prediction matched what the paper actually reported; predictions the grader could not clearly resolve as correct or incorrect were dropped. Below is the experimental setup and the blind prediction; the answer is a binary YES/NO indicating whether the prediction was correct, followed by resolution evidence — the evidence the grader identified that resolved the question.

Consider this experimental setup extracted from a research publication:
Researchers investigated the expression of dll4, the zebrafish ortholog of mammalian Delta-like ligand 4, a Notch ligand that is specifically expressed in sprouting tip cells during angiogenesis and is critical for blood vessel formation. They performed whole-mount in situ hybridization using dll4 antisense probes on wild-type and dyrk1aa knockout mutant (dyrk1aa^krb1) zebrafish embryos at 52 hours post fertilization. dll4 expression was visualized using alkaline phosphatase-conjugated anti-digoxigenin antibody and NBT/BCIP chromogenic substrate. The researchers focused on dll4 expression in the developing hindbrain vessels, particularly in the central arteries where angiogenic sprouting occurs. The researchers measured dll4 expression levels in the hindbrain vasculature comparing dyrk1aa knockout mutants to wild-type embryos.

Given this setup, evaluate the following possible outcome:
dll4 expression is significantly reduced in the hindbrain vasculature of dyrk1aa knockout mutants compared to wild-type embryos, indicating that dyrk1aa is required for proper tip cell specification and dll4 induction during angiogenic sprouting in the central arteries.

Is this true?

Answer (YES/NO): YES